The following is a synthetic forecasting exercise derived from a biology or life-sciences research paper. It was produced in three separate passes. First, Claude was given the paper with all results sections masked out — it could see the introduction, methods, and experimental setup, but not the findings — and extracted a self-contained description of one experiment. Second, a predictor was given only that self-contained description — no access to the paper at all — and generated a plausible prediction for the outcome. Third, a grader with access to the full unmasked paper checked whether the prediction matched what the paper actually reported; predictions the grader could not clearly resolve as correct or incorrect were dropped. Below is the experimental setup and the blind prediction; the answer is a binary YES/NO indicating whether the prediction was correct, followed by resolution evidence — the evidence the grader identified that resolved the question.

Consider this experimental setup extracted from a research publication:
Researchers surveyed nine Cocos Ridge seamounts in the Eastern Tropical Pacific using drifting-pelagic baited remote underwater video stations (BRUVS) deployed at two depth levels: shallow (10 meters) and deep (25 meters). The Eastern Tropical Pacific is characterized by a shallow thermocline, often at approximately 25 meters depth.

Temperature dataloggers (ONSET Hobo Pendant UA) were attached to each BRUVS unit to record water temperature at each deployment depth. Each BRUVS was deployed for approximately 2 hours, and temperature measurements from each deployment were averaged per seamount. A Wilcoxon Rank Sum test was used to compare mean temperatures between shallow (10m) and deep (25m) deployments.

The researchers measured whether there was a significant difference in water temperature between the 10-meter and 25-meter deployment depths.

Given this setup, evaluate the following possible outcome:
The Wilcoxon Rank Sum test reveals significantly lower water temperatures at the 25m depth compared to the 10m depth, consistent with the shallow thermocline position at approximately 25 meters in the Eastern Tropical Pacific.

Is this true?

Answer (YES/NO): YES